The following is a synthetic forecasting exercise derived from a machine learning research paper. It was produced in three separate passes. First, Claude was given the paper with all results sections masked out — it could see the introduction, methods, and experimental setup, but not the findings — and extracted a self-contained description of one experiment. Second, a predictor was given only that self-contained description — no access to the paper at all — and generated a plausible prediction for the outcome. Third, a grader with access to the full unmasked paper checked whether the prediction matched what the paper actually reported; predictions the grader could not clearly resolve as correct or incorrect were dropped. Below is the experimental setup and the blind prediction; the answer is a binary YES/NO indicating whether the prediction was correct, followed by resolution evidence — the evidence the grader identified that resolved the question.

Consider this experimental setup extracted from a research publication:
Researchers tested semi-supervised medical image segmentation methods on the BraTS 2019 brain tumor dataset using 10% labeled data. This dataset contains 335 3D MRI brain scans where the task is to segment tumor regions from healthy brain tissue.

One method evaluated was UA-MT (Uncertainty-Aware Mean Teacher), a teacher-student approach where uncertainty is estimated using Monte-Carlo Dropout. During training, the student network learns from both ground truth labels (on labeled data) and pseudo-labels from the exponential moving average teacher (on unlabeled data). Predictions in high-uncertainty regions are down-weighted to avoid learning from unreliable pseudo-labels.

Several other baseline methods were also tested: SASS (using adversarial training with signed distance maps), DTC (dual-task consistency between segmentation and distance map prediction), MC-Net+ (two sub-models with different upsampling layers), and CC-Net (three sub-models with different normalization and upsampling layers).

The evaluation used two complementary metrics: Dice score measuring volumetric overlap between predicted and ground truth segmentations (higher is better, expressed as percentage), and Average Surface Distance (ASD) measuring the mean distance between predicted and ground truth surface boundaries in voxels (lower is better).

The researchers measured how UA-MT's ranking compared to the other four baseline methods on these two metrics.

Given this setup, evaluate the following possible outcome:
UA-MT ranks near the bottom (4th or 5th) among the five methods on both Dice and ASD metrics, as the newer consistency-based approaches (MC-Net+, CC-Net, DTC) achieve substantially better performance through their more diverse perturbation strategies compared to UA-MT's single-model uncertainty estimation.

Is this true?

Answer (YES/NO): NO